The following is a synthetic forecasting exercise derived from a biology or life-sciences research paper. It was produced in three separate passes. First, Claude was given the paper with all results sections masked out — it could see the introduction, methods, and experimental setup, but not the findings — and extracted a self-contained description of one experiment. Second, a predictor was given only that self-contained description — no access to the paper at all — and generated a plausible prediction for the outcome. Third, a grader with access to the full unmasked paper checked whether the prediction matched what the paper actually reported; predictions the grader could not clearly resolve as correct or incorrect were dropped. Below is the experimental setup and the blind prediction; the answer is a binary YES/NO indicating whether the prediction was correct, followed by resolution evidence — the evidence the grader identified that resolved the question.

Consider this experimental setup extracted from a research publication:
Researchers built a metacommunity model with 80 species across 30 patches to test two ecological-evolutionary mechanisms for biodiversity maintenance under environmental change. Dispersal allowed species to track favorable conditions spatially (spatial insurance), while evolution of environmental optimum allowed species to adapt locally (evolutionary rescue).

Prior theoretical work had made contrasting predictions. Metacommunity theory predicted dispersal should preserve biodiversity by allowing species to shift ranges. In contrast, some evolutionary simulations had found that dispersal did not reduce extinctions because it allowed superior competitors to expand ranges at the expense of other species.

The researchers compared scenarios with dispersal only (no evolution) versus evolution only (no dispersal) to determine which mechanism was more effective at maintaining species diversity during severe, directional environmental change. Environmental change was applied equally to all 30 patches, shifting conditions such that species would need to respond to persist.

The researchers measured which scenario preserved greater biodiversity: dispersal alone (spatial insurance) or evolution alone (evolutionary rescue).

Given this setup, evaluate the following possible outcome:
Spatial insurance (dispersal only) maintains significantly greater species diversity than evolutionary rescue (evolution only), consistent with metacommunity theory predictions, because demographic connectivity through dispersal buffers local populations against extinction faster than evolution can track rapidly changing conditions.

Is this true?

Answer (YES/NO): NO